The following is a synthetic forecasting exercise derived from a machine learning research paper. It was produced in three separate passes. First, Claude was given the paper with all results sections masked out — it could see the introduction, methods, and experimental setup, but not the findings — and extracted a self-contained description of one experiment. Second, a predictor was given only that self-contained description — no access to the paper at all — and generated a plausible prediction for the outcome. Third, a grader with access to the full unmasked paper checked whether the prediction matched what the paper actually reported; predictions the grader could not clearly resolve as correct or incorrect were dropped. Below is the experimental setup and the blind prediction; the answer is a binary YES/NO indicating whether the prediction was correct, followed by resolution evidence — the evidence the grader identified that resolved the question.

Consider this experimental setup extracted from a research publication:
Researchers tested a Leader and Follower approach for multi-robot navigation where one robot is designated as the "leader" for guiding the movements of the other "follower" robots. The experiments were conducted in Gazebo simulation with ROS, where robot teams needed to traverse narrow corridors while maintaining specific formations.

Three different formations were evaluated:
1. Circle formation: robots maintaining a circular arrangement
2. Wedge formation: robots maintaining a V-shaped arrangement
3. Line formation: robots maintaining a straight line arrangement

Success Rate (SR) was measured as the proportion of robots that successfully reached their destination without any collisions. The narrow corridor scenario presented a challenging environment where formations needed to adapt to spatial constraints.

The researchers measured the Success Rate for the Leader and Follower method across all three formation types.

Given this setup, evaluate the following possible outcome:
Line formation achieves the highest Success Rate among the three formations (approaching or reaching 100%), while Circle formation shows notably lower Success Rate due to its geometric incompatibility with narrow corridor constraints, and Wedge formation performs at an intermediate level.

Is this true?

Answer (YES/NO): NO